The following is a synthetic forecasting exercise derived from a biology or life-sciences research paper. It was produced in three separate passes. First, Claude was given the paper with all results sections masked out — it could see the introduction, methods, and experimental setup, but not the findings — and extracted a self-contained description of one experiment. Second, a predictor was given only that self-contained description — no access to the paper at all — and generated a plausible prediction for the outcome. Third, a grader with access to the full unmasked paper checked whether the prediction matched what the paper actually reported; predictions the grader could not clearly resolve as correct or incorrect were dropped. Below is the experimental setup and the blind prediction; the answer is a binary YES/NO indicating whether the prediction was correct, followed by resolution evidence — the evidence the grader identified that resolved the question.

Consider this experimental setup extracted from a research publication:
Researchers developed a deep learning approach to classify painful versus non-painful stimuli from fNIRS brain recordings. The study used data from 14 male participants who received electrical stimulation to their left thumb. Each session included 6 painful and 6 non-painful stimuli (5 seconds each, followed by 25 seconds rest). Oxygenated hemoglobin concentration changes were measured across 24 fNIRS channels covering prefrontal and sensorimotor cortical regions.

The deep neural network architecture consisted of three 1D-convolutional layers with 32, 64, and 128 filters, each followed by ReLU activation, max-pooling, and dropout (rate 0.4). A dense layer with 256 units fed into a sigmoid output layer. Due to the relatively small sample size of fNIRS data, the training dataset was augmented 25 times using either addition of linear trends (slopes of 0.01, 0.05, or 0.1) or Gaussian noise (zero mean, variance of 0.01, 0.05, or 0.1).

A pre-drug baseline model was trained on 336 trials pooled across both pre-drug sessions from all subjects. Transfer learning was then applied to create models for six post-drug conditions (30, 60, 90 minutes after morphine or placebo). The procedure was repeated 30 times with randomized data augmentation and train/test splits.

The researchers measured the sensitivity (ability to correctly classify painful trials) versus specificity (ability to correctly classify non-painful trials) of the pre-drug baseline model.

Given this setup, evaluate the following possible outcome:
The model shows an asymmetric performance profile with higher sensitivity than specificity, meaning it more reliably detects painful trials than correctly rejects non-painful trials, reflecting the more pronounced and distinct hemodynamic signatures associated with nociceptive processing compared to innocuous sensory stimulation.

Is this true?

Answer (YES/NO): NO